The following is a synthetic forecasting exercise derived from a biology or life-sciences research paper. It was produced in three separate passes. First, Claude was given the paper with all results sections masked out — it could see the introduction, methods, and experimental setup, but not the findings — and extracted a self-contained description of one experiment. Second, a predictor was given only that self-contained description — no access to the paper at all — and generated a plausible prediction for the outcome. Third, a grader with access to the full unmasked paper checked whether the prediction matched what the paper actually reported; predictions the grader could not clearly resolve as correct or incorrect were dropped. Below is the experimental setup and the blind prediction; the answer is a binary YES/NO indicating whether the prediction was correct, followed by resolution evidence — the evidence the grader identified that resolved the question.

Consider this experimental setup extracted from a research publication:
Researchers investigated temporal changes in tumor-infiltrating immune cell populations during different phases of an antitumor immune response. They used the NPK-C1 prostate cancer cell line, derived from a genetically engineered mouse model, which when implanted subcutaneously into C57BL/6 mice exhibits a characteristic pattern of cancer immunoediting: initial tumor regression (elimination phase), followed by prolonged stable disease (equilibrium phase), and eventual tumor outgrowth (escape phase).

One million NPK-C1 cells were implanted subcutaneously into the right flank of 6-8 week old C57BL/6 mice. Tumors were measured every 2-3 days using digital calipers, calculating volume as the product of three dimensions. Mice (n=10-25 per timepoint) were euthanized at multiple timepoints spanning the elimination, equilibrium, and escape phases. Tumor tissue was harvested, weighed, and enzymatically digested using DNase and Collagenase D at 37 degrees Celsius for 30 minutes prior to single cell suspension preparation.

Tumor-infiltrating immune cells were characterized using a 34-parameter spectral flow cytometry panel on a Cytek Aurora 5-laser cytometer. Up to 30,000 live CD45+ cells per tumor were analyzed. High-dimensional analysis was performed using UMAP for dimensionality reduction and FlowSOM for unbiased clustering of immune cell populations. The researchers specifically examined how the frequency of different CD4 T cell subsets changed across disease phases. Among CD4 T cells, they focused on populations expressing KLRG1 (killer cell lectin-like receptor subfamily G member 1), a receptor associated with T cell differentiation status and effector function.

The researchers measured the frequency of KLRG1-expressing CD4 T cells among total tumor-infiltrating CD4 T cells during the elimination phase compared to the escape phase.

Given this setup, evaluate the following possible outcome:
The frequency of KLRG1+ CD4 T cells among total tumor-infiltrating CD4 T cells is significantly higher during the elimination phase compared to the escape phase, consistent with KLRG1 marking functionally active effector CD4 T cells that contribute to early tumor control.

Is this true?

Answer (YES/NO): NO